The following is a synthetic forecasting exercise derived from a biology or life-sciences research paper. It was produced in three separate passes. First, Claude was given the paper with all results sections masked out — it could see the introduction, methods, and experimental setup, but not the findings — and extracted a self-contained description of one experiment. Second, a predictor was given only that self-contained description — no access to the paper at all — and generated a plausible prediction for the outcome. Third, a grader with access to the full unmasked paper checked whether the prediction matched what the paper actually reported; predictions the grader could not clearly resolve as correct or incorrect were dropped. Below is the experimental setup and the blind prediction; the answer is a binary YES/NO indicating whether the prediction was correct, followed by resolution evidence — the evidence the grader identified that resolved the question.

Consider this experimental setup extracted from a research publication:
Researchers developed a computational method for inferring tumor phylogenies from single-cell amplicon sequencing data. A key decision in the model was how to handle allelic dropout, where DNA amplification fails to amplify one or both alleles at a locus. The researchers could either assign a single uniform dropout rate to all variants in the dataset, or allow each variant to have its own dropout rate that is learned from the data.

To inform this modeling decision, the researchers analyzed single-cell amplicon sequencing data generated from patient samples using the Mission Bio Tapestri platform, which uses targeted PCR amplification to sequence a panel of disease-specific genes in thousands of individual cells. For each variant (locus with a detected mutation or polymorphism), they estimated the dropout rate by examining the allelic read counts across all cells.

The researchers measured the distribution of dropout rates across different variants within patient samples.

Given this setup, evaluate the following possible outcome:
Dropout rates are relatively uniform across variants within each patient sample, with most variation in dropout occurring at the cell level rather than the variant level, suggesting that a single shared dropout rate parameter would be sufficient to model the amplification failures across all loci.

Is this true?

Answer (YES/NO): NO